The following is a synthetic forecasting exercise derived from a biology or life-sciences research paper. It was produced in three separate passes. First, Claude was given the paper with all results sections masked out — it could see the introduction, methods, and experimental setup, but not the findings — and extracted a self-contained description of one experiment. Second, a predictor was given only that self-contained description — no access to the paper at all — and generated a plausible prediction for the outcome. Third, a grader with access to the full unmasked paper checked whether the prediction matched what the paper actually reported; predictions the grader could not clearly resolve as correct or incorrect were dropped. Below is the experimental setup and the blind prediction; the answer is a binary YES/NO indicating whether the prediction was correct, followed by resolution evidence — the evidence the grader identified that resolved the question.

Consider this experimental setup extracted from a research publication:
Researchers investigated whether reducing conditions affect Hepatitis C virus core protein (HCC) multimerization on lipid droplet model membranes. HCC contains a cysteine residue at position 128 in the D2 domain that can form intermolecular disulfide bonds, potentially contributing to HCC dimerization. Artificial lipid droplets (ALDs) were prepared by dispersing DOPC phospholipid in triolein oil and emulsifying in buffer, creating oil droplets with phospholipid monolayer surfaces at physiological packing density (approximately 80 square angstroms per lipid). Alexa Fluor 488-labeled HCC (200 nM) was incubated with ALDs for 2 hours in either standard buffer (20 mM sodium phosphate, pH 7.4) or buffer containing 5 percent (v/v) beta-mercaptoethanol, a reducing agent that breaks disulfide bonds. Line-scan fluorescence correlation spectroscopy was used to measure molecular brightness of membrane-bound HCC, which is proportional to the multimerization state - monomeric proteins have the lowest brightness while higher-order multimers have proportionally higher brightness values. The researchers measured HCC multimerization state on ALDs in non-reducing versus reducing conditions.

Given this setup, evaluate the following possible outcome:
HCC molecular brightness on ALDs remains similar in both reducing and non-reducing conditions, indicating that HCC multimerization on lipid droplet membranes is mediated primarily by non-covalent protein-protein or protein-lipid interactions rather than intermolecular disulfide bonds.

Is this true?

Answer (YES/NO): NO